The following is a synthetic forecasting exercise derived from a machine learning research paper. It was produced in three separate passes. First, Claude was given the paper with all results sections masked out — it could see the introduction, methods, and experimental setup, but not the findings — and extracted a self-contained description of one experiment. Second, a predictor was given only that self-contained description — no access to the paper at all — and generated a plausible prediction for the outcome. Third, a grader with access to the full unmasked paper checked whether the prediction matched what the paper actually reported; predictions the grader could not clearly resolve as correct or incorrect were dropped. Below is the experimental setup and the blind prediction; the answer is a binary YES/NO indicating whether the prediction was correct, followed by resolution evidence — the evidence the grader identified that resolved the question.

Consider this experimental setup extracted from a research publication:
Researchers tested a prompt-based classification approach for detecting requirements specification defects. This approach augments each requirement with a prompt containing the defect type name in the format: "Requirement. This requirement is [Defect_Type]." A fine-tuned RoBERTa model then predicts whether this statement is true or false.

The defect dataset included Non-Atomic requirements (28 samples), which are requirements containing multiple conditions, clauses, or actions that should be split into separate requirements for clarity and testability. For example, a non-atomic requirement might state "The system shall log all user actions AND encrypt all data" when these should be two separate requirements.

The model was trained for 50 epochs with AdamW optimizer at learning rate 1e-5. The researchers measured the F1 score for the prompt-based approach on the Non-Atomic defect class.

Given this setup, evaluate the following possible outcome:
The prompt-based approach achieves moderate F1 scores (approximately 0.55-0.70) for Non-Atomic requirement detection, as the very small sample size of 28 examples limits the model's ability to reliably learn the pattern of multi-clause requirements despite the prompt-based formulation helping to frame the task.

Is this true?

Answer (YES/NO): YES